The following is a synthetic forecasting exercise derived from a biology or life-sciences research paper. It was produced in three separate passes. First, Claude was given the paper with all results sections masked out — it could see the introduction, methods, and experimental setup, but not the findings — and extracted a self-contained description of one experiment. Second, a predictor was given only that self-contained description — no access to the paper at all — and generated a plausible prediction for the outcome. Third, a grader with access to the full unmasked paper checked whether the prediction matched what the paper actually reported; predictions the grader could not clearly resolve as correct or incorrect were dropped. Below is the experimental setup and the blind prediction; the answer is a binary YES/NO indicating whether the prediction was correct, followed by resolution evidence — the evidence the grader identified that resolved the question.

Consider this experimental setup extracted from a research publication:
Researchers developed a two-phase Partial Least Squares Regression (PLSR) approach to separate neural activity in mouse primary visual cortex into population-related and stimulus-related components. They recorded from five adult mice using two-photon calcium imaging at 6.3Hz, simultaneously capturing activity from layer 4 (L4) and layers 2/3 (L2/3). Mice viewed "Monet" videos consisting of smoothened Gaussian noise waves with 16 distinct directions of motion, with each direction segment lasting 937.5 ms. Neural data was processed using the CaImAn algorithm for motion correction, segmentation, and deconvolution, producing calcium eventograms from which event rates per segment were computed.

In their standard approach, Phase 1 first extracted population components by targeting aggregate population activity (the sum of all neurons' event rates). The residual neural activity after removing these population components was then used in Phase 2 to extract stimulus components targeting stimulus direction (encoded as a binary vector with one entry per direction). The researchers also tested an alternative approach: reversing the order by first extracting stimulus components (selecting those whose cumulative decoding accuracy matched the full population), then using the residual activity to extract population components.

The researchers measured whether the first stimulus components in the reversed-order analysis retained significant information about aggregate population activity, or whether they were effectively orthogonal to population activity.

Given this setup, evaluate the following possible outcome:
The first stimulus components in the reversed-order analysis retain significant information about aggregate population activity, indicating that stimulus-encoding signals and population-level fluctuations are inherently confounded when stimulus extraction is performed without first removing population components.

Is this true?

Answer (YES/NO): YES